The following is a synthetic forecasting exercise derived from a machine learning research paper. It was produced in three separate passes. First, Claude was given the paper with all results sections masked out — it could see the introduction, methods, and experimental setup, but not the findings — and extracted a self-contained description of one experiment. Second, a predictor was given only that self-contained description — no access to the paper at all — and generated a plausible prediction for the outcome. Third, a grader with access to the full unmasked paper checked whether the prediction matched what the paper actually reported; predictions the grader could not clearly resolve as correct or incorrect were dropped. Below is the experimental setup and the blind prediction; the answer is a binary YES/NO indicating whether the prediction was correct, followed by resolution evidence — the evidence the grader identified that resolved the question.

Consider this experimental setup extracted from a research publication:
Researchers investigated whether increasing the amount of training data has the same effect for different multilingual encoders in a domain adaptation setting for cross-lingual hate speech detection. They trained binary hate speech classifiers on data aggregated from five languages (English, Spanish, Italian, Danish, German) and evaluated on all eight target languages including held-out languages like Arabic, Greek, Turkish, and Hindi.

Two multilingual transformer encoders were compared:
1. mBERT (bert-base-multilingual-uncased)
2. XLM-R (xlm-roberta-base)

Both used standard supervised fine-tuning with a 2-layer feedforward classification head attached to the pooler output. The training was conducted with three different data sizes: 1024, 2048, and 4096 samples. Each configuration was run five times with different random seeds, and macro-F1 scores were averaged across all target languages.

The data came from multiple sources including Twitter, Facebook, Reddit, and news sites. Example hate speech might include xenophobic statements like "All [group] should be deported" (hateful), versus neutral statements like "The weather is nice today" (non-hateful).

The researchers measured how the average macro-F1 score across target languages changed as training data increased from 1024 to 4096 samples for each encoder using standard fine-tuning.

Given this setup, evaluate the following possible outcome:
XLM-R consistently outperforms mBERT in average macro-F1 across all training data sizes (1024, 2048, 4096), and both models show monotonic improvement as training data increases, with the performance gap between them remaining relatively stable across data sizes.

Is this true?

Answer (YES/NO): NO